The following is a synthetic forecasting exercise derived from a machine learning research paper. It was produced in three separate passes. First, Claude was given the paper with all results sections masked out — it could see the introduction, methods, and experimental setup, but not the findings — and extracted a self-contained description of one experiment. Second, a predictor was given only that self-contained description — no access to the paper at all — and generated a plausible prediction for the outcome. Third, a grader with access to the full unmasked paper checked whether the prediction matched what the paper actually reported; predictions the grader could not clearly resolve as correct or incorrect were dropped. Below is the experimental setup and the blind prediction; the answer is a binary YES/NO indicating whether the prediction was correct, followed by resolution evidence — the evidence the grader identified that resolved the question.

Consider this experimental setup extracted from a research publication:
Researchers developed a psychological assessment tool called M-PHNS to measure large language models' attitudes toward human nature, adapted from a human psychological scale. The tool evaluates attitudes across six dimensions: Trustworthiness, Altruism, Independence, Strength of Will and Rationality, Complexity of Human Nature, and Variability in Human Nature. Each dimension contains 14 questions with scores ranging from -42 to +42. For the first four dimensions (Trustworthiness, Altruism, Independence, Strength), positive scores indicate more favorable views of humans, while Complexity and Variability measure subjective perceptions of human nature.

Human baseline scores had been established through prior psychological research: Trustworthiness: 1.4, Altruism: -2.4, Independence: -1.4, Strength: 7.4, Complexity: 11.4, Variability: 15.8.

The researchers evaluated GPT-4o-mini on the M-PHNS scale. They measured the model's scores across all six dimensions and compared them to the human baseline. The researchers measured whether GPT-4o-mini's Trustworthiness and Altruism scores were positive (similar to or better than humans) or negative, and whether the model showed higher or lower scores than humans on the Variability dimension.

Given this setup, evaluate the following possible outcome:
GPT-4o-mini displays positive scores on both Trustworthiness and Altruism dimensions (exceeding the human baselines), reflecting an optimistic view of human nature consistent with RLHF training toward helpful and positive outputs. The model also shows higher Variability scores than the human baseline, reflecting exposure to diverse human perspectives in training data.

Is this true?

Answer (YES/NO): NO